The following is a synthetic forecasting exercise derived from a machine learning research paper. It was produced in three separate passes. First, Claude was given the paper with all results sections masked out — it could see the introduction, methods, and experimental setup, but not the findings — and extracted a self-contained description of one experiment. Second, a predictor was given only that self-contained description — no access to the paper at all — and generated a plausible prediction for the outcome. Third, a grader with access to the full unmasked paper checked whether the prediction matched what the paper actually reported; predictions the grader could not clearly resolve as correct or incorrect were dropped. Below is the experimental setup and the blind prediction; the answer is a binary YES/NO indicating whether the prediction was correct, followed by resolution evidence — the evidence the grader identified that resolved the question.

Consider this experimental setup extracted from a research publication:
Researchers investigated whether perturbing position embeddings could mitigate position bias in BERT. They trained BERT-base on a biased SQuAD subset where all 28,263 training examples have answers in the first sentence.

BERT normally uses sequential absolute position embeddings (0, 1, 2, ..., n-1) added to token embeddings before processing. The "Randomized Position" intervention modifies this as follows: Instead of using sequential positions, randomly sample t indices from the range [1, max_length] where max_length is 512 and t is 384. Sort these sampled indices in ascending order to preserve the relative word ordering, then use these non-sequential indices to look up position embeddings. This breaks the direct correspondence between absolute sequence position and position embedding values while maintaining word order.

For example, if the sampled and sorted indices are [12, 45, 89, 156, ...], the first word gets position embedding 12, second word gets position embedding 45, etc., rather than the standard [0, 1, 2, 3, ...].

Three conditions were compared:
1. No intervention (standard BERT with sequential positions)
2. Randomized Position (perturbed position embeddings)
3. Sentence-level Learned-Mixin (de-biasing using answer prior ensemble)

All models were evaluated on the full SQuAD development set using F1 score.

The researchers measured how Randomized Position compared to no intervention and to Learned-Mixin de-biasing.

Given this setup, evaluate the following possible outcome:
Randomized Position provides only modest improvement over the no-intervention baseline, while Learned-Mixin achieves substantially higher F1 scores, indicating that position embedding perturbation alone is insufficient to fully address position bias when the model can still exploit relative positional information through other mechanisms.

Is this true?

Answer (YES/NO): YES